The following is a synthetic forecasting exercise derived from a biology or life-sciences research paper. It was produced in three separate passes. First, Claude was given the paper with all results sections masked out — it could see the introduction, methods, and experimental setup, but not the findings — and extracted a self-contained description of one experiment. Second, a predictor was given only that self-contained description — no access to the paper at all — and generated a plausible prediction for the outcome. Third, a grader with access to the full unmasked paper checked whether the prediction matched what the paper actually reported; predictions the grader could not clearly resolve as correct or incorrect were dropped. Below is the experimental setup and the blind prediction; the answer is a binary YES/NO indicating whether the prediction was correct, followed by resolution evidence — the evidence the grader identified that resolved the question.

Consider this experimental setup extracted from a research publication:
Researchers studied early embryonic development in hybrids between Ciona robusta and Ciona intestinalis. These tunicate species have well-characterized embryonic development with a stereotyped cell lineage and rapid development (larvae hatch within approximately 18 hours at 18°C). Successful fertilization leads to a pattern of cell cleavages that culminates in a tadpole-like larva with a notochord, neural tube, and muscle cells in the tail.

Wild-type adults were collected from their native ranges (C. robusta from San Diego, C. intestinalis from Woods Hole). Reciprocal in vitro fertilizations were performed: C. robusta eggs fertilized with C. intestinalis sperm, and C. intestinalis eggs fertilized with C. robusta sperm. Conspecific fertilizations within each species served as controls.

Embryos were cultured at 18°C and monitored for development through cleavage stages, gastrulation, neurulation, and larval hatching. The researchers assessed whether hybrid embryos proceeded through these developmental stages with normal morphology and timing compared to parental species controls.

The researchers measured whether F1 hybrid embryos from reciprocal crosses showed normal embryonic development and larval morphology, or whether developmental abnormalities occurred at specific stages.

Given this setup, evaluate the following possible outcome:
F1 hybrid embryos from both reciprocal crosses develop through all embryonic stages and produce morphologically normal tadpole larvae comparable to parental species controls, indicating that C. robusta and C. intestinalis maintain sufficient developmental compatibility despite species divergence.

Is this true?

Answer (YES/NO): YES